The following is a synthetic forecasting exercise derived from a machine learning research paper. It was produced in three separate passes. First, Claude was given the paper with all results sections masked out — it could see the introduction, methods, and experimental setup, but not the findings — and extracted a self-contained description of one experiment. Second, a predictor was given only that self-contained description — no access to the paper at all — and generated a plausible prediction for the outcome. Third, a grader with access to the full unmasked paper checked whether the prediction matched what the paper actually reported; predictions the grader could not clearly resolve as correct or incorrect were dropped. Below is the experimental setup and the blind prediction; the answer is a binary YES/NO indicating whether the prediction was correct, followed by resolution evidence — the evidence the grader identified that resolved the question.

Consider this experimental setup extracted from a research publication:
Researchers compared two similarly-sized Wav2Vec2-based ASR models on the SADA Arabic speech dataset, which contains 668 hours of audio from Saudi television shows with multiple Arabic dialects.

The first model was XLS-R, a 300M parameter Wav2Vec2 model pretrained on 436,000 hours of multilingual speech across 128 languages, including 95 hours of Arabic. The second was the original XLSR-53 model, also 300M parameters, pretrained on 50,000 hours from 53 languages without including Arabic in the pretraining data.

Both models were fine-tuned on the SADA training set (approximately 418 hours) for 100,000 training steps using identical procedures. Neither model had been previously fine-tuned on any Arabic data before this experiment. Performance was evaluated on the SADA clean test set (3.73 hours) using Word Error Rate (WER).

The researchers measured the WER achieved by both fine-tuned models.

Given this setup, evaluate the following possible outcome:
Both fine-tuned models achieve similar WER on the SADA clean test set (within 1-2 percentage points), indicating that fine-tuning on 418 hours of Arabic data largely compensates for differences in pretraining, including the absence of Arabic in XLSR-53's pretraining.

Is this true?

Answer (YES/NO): YES